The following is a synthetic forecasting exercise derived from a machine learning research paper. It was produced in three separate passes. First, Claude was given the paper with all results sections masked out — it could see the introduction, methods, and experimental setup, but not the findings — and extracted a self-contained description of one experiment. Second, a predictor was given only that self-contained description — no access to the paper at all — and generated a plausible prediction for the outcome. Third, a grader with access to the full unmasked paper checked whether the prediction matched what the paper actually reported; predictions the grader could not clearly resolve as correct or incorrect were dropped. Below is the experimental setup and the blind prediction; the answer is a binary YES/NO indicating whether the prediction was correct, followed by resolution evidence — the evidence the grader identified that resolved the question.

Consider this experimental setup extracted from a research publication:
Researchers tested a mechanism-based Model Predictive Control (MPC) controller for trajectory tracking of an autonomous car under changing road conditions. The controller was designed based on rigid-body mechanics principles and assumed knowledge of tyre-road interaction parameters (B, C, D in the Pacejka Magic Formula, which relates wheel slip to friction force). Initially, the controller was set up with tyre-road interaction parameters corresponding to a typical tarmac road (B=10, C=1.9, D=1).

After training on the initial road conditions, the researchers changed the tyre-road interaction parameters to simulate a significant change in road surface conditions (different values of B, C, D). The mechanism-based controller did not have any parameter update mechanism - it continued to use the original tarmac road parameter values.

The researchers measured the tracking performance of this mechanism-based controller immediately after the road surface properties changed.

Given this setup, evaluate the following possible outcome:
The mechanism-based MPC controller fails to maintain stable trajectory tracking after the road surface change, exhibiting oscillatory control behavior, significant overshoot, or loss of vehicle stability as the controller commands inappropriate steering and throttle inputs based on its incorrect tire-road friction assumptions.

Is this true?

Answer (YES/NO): NO